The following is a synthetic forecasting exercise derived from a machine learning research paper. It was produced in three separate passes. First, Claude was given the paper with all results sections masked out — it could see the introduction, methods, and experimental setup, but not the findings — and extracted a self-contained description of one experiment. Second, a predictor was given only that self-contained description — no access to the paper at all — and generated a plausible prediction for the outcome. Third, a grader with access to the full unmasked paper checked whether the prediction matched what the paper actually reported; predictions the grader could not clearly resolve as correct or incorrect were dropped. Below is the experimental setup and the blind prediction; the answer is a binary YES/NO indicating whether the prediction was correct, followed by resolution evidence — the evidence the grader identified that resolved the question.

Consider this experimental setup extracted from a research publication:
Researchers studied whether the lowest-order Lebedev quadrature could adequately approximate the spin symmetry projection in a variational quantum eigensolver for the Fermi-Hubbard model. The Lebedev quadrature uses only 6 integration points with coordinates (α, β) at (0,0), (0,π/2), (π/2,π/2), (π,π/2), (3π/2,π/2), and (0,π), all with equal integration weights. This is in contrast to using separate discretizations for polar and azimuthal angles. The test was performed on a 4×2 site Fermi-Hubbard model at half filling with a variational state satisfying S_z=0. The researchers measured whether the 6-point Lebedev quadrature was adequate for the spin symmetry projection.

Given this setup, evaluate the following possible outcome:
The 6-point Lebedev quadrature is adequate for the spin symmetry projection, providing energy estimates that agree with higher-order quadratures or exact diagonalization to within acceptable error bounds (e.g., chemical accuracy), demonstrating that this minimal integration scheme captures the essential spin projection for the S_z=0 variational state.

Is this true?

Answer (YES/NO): NO